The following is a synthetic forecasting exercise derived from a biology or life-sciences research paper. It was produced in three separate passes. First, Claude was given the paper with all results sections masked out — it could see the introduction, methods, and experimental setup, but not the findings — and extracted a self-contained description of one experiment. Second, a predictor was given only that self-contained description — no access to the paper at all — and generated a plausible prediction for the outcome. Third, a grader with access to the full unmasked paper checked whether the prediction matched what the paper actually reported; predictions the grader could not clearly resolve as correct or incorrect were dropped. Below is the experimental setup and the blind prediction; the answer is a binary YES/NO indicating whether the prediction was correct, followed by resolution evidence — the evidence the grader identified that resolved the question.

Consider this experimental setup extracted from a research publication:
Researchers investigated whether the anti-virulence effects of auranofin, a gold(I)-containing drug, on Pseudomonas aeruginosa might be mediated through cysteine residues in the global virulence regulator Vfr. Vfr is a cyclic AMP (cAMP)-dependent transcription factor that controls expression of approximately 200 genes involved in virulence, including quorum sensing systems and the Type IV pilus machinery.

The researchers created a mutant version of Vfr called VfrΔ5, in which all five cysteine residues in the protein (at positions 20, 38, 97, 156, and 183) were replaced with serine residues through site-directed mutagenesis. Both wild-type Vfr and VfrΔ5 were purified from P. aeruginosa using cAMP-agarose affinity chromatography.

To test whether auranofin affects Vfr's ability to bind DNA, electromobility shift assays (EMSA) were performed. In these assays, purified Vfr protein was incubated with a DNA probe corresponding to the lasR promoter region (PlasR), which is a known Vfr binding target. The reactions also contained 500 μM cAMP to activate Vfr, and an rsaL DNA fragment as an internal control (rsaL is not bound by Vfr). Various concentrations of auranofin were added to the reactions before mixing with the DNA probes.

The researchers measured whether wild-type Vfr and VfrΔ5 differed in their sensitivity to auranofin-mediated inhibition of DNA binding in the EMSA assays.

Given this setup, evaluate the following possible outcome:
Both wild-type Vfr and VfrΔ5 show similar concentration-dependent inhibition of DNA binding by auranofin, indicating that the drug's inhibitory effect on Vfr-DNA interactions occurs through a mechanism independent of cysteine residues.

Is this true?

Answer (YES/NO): NO